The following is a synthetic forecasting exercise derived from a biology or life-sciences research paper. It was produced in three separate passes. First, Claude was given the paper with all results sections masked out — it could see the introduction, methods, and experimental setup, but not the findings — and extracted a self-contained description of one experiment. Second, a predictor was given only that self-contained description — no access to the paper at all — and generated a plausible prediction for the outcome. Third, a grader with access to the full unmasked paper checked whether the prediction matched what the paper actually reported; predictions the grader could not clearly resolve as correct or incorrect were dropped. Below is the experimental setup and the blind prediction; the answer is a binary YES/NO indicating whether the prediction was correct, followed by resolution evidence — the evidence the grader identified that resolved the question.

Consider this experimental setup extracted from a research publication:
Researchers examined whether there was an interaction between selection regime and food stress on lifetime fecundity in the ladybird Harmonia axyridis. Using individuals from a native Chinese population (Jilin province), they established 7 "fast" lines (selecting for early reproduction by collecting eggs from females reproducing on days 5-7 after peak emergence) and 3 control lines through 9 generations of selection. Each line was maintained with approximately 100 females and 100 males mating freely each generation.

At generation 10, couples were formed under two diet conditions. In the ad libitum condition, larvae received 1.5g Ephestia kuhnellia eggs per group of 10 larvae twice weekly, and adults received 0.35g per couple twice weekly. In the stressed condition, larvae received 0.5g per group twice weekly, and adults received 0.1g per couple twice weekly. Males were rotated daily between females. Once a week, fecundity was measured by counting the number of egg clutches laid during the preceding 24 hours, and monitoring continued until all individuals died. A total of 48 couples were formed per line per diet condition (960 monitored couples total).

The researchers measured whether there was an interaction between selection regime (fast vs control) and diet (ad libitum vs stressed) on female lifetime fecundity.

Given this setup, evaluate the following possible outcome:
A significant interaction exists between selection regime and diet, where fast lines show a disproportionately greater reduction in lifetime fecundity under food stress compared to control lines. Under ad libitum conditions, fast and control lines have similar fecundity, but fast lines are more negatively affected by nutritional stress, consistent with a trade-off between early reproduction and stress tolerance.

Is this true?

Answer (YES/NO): NO